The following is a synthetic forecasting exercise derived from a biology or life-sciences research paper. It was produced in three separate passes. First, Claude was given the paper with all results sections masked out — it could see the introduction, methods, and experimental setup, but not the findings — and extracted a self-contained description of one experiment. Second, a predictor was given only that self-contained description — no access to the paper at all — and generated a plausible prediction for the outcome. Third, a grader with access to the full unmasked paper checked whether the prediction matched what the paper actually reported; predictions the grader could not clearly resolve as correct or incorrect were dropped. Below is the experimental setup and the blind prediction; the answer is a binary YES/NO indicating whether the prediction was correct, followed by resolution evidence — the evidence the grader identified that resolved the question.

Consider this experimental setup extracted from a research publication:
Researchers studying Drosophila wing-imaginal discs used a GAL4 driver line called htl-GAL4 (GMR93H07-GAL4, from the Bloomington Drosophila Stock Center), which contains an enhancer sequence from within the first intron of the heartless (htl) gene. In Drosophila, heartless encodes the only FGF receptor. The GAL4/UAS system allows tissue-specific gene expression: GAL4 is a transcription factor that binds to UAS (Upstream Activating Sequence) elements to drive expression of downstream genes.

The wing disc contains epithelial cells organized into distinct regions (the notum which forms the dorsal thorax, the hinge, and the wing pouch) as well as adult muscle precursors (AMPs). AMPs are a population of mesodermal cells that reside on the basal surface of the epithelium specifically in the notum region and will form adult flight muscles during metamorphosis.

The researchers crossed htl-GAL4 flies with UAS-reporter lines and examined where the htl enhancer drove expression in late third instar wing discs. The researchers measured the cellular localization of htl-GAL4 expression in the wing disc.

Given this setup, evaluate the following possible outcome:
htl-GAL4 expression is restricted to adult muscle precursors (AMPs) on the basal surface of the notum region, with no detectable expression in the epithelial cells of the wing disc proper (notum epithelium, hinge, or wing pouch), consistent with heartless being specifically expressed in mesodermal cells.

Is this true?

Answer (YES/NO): YES